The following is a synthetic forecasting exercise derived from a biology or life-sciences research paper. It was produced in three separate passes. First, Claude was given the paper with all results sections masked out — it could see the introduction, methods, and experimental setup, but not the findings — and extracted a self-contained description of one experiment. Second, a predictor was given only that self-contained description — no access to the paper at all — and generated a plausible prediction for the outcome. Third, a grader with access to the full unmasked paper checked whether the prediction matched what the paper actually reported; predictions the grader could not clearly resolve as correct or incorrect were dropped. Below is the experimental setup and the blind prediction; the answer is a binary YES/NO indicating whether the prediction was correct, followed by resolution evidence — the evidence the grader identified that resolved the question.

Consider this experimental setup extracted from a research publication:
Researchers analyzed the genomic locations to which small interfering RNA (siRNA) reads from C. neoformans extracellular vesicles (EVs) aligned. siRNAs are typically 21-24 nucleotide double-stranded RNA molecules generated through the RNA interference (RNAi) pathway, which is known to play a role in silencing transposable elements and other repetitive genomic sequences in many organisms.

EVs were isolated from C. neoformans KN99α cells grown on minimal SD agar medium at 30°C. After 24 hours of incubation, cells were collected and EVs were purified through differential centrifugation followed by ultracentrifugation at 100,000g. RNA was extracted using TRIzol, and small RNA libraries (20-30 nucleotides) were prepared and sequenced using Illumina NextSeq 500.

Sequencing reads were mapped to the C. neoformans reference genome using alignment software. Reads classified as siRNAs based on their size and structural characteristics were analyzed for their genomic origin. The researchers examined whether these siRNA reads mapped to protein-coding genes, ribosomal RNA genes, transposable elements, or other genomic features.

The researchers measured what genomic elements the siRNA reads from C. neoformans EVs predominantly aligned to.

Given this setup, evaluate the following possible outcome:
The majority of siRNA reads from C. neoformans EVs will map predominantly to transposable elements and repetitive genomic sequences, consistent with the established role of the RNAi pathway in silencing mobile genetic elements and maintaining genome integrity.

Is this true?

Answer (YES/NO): YES